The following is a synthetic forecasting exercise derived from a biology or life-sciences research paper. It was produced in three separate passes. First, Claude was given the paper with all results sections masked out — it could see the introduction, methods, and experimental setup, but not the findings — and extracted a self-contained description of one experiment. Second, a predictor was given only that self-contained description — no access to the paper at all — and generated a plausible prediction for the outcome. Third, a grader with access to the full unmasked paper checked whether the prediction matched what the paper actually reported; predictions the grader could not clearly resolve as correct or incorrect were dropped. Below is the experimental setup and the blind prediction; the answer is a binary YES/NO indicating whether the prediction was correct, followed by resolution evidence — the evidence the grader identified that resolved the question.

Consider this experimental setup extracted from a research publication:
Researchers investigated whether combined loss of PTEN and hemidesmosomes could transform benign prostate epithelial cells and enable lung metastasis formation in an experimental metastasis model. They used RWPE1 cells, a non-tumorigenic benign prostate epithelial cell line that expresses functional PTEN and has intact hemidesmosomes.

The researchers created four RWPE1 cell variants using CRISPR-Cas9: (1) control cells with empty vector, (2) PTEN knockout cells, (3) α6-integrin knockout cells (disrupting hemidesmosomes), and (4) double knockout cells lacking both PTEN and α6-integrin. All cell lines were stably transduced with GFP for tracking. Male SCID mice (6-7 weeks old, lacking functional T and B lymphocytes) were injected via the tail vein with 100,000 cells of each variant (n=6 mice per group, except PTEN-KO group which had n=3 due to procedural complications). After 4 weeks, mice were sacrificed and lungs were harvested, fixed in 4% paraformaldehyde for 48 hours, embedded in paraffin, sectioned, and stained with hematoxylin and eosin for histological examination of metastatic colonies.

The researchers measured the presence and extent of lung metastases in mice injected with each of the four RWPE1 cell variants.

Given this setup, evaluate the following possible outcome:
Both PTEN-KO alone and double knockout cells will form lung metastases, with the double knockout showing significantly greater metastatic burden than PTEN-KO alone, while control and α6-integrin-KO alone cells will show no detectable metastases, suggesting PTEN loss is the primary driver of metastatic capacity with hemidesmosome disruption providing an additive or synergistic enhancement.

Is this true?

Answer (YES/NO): NO